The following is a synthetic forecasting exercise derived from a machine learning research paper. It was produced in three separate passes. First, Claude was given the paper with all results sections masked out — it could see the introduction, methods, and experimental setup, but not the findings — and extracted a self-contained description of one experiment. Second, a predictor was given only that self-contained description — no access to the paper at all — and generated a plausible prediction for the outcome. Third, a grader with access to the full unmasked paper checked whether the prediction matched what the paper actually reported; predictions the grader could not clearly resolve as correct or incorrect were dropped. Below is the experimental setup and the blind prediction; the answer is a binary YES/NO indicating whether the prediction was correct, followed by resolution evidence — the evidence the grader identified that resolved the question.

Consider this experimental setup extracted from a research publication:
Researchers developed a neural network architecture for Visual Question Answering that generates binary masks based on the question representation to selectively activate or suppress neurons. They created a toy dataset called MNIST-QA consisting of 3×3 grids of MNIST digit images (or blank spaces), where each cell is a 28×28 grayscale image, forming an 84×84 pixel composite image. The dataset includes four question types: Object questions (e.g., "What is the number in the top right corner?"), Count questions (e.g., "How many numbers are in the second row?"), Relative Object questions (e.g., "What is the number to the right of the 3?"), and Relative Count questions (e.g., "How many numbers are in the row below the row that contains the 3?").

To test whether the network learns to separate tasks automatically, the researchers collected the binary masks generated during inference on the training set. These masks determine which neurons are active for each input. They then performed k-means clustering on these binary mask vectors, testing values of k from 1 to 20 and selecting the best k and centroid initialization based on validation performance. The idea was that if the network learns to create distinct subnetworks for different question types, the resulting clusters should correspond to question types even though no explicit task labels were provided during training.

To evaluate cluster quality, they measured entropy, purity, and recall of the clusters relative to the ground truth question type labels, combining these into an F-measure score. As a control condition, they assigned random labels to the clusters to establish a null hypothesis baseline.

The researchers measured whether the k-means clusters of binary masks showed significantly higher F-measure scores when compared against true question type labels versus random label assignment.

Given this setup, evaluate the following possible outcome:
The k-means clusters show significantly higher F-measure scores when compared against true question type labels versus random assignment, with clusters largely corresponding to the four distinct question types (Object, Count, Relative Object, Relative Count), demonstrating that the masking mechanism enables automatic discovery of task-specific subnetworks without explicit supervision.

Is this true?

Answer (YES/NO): YES